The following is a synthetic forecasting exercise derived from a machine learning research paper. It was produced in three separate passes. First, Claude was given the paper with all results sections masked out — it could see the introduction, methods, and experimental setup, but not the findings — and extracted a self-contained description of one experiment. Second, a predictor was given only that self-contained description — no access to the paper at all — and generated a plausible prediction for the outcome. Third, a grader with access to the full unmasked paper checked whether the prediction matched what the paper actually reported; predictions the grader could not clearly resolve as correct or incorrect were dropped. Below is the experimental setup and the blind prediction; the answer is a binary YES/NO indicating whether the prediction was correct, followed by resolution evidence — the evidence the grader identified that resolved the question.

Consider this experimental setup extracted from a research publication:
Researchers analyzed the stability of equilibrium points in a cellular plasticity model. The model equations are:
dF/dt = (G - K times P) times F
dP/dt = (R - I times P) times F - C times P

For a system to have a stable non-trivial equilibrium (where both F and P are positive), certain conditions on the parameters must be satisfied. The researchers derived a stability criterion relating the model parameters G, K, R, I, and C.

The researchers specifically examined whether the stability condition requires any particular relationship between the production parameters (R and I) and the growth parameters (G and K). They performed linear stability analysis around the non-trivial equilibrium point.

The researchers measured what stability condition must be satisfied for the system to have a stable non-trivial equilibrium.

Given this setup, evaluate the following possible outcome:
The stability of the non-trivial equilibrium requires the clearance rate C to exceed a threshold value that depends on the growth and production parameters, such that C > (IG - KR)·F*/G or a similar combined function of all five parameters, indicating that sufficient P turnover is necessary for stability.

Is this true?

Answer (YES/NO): NO